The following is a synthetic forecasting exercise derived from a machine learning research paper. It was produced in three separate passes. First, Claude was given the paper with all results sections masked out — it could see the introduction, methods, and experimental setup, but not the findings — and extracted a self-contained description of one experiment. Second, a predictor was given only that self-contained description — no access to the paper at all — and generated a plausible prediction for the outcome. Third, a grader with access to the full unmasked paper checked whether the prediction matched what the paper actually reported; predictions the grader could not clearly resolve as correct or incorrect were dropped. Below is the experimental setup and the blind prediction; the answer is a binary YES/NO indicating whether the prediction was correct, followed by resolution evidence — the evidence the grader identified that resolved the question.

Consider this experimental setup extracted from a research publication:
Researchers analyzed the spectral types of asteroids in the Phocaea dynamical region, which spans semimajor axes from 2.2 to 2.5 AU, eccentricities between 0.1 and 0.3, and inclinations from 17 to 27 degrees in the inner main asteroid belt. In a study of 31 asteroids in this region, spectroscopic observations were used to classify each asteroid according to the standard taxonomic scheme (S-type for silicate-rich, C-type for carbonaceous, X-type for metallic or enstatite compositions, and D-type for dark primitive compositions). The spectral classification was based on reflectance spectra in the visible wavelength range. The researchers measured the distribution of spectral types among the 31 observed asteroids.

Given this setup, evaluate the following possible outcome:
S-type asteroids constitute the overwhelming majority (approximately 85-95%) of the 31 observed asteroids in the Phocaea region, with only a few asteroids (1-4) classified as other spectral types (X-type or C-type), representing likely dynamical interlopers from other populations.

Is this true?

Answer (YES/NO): NO